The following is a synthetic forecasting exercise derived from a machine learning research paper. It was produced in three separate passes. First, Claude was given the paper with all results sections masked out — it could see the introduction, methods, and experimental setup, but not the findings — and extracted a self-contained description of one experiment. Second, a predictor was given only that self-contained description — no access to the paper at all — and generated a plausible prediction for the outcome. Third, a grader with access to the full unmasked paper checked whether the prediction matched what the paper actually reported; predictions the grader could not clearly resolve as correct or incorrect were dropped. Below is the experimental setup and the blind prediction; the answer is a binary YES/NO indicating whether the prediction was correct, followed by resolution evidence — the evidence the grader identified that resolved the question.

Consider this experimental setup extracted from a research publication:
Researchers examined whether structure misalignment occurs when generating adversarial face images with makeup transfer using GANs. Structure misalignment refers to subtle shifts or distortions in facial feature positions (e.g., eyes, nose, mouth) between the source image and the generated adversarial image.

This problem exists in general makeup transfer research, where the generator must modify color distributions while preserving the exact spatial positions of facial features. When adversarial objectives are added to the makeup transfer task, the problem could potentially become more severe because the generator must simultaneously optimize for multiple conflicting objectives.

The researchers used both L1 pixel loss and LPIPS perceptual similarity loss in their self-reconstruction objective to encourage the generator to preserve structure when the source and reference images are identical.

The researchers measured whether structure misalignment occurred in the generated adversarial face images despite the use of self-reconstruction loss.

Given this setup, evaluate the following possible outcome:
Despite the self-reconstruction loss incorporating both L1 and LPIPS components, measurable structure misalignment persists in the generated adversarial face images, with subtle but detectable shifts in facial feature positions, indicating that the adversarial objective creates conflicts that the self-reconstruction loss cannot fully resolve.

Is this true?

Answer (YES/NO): YES